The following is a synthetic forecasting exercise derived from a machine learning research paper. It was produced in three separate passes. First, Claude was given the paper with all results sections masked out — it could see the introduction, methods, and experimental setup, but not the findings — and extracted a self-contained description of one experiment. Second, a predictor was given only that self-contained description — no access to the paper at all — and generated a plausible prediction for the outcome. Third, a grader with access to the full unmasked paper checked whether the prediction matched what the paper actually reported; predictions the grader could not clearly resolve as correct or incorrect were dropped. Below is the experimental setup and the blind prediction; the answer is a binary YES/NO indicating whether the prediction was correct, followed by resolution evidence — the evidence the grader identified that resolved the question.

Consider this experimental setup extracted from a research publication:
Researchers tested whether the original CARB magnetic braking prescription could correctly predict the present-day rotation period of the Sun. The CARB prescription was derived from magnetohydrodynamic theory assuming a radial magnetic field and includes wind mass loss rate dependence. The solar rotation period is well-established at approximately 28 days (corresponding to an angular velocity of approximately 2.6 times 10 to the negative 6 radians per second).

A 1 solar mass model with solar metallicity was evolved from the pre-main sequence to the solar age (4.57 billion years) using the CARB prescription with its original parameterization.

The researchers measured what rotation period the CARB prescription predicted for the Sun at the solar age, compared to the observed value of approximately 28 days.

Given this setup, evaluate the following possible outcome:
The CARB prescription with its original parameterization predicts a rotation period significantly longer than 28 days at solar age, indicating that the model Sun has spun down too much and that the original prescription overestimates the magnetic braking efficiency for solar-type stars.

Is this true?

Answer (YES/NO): NO